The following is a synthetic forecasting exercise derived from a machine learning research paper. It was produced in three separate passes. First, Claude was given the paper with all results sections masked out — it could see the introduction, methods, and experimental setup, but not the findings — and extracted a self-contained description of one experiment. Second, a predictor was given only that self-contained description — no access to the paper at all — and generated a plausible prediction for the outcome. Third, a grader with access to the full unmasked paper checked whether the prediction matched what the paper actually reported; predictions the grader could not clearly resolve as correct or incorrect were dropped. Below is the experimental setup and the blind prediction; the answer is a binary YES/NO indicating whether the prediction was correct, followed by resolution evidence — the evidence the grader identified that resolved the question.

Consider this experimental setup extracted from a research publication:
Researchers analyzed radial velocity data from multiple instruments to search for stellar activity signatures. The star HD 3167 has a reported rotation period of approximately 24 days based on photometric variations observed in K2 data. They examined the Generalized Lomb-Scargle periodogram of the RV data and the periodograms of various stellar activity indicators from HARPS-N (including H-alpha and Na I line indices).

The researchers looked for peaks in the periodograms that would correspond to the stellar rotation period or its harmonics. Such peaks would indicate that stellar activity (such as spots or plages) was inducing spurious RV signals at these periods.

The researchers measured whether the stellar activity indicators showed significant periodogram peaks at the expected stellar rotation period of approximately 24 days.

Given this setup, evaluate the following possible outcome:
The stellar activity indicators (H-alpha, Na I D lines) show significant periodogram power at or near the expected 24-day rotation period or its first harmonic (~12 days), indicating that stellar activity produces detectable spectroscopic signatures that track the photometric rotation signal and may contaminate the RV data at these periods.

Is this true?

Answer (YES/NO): YES